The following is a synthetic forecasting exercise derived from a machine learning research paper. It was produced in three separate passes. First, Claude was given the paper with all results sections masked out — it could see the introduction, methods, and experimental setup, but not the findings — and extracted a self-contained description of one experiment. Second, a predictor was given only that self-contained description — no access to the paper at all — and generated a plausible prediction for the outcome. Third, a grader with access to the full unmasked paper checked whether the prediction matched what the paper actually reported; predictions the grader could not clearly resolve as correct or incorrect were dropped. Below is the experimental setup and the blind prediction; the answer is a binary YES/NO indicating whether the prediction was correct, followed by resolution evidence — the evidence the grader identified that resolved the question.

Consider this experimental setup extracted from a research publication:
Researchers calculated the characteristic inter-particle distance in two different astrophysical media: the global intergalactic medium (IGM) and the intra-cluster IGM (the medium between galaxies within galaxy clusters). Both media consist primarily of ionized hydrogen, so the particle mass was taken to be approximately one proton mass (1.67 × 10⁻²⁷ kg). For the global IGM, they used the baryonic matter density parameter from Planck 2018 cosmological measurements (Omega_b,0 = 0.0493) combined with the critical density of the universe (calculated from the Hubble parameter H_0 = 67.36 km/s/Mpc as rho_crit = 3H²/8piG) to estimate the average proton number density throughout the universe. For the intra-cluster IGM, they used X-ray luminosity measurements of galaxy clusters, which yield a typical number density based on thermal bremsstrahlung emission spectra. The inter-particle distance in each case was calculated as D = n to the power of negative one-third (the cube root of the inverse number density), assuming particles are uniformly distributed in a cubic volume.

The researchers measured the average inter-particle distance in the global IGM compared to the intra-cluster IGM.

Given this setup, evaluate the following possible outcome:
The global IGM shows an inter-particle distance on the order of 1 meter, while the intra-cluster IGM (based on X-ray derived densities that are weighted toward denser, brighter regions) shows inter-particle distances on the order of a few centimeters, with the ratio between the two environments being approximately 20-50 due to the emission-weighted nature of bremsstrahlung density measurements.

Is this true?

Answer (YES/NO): NO